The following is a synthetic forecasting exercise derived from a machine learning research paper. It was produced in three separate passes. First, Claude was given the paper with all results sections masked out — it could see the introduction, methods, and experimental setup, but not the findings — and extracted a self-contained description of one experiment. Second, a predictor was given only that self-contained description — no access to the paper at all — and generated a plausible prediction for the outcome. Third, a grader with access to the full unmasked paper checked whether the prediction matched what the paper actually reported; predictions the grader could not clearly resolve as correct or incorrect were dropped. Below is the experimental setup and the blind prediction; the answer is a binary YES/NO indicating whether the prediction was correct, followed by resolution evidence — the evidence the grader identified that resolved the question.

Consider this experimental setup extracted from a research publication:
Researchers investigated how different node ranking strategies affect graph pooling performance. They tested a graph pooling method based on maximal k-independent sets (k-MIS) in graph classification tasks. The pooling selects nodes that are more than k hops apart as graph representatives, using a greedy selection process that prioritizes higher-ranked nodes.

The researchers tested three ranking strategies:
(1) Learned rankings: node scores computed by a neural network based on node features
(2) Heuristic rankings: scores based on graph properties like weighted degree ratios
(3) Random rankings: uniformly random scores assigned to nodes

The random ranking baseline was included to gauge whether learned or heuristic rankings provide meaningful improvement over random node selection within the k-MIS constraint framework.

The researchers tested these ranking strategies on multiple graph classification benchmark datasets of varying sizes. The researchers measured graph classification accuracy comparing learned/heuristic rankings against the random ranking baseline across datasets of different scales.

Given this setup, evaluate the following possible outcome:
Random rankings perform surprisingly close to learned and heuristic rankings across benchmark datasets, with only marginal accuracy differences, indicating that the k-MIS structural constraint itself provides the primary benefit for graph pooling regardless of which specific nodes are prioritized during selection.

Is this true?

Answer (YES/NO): NO